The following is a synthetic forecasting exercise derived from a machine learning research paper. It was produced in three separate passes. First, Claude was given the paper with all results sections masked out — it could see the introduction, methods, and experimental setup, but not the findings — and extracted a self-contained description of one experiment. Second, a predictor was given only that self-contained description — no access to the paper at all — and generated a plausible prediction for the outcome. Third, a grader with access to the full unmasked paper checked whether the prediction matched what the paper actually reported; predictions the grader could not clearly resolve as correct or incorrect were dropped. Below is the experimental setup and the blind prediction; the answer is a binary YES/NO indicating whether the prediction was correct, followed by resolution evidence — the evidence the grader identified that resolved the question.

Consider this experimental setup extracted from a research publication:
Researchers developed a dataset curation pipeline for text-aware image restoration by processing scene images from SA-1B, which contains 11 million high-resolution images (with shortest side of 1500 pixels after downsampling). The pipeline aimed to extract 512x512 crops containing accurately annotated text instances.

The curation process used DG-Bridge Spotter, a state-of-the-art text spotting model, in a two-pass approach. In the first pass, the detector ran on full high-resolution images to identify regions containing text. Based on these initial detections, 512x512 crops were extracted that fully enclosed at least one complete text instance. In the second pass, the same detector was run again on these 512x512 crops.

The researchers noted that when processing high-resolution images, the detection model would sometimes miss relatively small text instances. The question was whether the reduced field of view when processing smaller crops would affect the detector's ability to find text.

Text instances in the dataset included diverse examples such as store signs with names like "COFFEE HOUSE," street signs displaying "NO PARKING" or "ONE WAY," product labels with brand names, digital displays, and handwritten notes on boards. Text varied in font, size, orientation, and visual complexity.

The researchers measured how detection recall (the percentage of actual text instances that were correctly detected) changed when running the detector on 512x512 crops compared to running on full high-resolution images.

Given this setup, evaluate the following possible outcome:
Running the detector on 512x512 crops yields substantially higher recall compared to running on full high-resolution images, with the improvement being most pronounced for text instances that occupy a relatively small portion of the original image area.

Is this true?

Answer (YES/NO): YES